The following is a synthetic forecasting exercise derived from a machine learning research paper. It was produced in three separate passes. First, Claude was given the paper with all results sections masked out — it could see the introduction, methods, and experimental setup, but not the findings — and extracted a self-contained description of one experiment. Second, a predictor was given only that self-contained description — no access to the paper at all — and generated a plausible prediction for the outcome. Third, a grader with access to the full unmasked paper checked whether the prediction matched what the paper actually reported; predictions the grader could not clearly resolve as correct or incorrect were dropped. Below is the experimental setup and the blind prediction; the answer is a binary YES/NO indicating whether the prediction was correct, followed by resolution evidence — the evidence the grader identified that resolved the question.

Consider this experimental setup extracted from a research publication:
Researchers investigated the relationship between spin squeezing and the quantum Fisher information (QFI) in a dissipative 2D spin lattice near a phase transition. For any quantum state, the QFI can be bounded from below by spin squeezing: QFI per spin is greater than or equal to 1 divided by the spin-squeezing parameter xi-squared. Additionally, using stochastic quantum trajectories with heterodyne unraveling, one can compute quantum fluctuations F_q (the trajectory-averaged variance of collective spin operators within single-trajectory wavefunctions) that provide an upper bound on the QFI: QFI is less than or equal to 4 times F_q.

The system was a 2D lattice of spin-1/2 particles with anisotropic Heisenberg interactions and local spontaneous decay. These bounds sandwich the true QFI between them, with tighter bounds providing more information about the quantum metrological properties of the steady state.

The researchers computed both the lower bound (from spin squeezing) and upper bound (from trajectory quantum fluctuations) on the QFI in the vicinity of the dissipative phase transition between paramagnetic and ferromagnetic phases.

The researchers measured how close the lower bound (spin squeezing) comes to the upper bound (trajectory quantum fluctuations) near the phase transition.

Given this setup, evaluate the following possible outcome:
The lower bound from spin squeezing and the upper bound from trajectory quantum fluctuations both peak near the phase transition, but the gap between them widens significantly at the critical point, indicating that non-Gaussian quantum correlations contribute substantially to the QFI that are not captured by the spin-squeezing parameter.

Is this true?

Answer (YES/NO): NO